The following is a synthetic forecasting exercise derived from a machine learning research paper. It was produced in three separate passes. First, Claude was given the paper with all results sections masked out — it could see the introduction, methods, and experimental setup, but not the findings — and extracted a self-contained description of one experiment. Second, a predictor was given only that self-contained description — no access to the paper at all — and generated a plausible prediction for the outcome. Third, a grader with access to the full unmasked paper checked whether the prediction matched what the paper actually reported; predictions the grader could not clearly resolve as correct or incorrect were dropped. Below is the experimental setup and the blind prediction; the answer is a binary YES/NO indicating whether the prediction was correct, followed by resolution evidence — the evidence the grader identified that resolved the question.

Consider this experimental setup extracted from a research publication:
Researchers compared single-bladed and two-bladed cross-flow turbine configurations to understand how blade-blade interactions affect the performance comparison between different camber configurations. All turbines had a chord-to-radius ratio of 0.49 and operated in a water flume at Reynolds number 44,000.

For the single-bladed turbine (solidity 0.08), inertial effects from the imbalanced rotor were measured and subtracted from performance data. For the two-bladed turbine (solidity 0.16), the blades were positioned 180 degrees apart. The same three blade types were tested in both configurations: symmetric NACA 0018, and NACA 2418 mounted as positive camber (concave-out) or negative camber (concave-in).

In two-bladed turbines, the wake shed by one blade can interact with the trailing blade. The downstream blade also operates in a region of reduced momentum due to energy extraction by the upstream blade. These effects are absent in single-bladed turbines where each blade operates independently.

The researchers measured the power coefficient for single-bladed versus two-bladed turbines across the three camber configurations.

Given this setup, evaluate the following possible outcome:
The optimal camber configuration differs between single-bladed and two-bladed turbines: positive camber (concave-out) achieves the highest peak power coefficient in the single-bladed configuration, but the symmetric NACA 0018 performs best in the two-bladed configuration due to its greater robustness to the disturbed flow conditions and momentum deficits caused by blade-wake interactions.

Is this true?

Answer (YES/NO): NO